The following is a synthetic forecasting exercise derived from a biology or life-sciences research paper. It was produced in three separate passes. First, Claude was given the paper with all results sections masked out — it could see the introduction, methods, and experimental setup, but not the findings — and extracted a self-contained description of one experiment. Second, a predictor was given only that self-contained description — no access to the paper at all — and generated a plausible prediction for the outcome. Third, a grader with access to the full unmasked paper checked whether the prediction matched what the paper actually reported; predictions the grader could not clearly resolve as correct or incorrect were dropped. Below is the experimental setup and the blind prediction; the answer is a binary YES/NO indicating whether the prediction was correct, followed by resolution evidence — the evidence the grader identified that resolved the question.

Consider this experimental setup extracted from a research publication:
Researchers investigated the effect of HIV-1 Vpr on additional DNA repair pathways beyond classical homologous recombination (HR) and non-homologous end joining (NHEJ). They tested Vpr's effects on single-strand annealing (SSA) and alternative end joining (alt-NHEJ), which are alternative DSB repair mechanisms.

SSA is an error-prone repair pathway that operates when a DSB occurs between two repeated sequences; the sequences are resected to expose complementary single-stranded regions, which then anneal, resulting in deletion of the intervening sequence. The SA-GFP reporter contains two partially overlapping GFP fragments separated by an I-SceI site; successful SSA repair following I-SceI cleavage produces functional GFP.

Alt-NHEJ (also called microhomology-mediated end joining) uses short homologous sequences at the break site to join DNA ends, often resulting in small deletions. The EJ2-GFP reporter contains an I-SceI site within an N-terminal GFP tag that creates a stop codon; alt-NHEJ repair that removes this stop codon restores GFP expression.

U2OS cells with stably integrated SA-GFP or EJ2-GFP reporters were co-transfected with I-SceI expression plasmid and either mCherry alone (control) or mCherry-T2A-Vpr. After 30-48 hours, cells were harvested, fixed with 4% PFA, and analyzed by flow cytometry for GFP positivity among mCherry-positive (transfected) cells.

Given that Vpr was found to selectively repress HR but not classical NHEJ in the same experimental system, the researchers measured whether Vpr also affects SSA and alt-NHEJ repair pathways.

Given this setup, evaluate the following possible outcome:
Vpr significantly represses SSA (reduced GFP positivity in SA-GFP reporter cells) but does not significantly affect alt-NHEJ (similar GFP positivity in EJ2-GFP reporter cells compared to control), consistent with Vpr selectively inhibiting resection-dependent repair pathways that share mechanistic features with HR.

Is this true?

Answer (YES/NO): NO